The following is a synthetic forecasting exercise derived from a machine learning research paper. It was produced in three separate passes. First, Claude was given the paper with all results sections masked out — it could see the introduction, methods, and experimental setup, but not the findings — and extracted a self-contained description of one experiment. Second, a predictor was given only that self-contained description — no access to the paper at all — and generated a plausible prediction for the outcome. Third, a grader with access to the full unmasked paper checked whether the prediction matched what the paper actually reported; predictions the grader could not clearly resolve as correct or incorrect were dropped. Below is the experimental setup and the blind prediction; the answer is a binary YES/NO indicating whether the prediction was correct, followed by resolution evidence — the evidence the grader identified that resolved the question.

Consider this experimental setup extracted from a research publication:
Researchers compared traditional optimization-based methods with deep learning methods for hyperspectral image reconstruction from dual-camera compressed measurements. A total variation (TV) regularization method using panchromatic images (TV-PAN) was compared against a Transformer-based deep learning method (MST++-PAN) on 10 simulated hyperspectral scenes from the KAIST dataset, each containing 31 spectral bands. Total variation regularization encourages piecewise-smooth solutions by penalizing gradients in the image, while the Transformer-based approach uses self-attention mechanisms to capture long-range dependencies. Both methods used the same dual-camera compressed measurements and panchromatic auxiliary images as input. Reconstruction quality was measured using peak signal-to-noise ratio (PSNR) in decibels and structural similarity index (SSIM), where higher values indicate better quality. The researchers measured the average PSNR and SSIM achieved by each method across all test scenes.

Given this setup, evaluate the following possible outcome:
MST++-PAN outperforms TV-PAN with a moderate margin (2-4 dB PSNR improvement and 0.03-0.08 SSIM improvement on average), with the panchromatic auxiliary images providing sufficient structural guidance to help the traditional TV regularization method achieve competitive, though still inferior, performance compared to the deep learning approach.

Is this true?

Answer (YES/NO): NO